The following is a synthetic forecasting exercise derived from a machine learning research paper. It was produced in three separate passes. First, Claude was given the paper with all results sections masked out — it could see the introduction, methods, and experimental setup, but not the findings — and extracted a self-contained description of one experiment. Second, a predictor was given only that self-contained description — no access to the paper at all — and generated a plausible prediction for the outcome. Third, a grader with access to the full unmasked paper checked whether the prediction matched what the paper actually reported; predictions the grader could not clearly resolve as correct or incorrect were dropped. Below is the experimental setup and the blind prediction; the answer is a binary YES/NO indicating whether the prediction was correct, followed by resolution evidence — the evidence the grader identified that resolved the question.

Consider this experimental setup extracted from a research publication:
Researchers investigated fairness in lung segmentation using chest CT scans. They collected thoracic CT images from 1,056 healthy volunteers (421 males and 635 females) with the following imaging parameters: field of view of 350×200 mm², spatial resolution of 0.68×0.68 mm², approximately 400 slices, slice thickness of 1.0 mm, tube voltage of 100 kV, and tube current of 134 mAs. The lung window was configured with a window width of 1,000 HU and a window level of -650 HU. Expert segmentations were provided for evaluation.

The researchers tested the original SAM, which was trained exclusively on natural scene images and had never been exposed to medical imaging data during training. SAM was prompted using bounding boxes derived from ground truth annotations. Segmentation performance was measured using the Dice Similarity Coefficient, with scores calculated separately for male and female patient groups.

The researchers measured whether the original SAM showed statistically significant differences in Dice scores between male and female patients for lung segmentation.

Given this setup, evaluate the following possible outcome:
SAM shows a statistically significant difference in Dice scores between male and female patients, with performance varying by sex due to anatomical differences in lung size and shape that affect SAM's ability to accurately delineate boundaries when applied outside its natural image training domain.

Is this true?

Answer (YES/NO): YES